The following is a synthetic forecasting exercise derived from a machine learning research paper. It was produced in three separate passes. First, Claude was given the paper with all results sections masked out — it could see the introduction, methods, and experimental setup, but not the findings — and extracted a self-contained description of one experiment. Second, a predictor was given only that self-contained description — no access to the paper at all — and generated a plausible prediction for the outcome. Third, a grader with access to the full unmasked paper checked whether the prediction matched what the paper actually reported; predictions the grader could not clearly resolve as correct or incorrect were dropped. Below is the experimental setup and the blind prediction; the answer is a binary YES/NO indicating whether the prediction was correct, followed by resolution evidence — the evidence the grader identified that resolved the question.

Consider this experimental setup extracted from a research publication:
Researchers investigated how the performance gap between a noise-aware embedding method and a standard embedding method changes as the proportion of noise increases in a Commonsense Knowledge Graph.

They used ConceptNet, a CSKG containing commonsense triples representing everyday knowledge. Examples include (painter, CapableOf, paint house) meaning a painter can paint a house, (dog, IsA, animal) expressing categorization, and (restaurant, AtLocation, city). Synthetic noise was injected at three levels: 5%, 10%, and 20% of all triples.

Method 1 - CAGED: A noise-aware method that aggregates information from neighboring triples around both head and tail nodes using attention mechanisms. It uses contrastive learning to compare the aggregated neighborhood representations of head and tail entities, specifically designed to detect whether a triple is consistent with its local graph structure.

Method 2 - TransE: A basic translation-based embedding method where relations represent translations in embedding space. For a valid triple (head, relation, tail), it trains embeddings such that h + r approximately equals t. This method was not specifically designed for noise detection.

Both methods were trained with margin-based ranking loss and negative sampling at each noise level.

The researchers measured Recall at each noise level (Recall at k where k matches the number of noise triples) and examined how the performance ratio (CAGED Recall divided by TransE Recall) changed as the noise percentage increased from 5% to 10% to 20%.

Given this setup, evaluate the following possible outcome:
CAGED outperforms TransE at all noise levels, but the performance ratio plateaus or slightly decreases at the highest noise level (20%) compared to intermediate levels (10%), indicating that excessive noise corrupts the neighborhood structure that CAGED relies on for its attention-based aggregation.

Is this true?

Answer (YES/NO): NO